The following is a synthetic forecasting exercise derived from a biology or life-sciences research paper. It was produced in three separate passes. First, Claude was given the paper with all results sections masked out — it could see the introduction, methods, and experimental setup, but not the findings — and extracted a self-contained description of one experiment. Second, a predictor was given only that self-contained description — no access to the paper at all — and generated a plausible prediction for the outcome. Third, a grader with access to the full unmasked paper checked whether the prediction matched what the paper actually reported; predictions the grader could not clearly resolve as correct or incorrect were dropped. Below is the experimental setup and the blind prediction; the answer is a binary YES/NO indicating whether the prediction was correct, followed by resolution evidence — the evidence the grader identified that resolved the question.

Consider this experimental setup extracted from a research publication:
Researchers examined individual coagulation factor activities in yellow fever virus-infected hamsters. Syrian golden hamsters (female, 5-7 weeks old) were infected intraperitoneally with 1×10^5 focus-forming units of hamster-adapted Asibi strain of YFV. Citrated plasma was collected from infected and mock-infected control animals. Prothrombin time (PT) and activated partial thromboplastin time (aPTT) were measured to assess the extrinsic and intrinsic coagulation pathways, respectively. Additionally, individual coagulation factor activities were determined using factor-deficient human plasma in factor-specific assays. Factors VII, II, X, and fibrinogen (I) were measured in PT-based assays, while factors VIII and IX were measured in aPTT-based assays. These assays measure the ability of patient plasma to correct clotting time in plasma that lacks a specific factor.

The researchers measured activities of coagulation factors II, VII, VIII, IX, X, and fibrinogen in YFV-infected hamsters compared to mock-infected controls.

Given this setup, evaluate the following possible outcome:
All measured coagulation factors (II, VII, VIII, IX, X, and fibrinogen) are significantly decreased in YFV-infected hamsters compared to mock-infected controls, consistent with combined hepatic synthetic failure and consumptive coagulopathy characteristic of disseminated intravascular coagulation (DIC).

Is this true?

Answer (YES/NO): NO